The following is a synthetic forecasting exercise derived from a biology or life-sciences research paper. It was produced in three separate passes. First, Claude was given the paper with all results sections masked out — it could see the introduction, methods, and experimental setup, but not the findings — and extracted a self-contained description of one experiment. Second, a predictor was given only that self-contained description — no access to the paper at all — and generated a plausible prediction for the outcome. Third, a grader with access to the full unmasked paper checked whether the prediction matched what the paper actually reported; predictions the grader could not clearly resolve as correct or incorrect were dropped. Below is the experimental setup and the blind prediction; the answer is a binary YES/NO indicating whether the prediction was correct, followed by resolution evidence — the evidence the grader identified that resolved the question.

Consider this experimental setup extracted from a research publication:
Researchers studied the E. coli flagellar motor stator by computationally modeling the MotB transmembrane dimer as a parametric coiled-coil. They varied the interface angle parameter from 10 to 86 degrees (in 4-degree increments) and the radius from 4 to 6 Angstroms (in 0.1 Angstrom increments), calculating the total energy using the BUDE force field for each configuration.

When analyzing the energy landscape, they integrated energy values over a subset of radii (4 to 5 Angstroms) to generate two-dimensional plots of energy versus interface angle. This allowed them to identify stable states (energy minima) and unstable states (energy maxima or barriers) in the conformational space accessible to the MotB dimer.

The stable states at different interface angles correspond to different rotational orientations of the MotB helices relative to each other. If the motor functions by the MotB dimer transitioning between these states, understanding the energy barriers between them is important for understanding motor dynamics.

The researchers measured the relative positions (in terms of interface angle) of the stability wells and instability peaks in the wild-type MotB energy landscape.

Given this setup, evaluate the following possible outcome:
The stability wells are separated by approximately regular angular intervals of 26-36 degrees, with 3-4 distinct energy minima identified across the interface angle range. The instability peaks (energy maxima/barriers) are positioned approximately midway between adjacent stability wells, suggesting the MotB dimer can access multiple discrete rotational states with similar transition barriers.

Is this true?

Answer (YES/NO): NO